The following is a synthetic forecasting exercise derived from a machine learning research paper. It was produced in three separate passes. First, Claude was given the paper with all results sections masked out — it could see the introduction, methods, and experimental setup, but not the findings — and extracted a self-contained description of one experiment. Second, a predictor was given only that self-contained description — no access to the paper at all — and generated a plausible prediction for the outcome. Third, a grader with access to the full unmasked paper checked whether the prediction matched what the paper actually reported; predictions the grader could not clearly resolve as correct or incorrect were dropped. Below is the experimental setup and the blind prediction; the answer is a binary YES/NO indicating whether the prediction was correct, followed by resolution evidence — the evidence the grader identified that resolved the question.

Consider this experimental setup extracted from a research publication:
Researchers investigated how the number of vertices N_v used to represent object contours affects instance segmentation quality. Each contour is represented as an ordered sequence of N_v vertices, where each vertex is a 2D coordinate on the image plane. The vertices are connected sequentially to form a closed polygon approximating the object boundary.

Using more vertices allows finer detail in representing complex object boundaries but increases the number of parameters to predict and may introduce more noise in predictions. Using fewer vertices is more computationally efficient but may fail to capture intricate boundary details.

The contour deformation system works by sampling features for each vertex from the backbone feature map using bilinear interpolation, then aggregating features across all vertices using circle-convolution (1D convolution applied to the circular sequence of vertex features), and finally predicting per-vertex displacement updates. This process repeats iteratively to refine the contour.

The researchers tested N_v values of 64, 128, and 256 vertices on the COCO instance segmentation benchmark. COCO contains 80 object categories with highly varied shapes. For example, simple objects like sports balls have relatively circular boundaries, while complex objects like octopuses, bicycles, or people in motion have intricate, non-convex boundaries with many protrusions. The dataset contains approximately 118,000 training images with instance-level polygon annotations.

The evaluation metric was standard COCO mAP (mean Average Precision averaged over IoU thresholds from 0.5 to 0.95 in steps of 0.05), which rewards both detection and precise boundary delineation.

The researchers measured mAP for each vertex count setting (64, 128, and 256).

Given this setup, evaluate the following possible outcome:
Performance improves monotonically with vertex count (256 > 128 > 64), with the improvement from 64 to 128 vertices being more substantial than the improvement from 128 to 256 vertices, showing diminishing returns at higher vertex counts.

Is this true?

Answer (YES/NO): NO